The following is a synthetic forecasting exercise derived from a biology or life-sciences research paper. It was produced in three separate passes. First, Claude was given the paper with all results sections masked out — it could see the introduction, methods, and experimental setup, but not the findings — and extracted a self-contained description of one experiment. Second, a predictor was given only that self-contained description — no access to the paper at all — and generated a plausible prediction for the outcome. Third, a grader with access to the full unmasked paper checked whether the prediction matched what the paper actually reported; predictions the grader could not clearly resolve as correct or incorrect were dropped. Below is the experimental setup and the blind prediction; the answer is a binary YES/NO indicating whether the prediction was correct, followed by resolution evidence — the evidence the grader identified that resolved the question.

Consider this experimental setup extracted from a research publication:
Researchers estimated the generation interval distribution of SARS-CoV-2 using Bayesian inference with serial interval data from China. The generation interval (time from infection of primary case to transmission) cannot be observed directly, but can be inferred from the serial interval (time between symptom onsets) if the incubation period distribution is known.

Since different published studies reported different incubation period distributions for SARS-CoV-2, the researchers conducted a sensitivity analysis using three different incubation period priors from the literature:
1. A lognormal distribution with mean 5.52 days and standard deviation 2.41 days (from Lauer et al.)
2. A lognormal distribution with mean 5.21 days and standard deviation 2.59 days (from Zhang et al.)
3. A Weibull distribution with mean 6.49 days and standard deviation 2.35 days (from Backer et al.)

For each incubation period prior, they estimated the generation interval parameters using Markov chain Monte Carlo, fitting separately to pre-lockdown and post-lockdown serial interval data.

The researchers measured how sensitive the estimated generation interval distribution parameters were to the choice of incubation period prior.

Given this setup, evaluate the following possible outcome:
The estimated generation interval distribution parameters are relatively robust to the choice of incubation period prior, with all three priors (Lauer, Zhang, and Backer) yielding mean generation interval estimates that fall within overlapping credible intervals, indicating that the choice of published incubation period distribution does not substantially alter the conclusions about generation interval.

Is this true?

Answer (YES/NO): YES